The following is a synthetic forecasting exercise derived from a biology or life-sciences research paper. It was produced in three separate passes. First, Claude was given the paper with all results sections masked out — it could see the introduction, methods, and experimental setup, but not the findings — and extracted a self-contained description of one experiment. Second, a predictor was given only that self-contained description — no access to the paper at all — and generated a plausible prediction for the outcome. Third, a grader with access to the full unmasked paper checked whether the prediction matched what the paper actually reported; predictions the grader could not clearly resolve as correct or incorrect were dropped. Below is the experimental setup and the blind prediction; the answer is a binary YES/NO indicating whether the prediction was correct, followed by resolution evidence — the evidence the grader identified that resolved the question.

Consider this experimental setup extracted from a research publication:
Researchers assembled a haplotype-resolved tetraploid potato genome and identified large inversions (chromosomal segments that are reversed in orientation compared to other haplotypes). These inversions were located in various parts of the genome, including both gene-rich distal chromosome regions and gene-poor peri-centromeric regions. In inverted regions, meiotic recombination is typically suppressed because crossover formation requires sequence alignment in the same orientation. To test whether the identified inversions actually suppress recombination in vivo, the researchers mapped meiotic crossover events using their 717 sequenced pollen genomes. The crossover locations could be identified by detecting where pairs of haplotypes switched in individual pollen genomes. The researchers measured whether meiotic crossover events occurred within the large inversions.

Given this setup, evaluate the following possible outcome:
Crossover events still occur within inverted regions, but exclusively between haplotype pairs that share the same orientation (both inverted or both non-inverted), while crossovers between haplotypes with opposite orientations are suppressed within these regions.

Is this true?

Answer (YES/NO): NO